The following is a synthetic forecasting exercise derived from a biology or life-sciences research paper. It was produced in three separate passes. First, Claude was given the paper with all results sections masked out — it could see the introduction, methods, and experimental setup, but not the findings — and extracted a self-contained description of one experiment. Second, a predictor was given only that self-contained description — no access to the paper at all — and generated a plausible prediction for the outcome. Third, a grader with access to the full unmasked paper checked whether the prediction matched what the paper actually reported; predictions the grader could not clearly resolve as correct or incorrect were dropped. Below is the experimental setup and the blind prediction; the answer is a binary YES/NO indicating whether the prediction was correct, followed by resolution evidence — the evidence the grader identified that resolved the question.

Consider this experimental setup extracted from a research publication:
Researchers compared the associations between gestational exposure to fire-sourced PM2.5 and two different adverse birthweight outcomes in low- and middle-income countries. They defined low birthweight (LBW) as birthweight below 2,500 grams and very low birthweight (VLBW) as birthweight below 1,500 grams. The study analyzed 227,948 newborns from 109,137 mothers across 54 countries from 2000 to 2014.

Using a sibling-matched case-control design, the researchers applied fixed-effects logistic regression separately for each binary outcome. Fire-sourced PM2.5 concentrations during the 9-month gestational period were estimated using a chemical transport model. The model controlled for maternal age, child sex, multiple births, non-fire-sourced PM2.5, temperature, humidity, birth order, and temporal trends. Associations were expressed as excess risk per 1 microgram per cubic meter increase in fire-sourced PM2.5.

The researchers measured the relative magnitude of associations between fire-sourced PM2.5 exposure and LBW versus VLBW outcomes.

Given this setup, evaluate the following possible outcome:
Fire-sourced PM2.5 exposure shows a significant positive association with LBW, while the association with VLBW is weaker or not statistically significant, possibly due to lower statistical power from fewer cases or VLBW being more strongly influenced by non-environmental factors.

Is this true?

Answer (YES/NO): NO